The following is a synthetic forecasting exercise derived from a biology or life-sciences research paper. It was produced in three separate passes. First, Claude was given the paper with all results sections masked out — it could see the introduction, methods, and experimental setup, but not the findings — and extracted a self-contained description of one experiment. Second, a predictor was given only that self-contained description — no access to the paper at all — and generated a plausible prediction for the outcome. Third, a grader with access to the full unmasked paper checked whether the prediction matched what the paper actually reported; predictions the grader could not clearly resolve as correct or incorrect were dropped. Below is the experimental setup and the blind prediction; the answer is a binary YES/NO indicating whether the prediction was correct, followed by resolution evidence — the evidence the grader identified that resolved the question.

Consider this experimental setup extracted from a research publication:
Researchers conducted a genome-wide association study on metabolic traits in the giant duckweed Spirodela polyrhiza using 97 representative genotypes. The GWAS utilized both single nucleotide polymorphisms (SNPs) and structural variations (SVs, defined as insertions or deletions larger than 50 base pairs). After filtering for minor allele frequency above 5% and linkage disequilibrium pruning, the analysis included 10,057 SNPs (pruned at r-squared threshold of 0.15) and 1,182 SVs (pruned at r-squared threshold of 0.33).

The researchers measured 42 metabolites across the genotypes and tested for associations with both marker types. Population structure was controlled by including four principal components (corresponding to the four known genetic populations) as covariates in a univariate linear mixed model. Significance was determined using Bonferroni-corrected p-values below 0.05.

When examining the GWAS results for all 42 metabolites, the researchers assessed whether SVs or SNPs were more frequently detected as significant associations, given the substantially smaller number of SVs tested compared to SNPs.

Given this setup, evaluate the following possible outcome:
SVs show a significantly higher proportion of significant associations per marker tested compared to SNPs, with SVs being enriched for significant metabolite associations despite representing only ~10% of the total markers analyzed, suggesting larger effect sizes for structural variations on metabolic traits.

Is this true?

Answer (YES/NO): YES